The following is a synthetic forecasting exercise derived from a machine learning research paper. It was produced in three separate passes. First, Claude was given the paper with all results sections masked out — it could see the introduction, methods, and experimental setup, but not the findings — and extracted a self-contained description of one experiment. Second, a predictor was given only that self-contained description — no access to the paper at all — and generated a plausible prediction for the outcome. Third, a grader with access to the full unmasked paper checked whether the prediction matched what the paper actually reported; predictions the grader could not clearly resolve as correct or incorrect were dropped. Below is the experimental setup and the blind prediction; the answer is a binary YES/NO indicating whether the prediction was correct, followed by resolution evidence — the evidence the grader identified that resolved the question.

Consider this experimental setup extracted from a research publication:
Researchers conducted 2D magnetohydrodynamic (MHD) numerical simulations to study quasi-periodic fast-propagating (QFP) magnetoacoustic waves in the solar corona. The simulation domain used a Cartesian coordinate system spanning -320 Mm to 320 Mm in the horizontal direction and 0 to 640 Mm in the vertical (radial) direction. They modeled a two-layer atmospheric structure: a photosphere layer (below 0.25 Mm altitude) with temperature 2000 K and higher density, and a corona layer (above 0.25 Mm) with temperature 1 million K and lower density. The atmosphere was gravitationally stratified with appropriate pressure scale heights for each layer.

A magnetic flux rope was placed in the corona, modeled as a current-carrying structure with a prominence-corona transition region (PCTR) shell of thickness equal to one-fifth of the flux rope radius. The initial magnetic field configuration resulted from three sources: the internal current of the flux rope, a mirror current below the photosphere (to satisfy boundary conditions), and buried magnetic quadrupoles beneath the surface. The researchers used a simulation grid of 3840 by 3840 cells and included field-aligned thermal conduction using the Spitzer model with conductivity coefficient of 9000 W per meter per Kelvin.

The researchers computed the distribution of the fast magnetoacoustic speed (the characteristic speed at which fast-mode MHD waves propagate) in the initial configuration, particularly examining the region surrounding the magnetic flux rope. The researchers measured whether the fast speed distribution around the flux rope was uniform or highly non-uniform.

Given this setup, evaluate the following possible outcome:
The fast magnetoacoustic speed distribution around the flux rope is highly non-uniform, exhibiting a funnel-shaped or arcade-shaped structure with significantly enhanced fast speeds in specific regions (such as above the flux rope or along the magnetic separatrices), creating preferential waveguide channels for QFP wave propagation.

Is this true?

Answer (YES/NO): NO